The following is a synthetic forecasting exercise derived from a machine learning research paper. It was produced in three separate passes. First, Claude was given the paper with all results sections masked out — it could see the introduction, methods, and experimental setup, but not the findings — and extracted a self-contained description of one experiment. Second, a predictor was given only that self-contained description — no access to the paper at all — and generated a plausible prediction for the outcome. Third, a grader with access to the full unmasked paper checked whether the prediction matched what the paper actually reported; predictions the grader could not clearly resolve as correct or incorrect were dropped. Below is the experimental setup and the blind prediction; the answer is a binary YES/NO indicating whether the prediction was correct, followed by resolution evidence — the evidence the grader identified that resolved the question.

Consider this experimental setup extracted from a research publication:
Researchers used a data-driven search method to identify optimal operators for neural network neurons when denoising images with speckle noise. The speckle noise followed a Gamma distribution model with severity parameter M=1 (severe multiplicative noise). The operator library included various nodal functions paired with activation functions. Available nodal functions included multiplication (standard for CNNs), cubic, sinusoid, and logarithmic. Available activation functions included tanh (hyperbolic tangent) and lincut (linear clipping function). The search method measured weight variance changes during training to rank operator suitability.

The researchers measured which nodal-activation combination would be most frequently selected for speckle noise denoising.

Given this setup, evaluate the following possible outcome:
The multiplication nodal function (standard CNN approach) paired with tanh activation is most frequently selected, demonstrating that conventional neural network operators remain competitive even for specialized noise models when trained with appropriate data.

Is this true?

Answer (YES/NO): NO